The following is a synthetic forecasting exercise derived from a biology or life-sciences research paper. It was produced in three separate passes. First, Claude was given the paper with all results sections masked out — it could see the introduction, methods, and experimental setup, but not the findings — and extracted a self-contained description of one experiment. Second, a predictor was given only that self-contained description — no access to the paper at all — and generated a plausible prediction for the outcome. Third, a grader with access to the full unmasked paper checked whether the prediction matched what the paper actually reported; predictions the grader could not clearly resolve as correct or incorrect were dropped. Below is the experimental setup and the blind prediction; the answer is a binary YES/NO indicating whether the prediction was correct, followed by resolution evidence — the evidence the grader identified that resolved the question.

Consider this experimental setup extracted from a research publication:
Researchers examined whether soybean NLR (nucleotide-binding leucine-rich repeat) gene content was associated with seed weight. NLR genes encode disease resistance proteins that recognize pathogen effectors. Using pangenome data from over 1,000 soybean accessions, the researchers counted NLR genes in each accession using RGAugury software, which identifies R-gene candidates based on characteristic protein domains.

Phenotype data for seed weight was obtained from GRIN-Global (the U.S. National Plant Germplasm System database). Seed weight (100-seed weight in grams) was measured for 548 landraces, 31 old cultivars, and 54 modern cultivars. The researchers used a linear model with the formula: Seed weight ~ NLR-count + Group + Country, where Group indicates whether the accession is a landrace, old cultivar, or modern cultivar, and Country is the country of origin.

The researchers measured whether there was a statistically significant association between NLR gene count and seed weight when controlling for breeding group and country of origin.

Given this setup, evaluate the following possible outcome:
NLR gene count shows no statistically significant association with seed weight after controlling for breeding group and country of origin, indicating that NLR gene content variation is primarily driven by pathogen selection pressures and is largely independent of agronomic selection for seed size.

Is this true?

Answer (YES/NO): YES